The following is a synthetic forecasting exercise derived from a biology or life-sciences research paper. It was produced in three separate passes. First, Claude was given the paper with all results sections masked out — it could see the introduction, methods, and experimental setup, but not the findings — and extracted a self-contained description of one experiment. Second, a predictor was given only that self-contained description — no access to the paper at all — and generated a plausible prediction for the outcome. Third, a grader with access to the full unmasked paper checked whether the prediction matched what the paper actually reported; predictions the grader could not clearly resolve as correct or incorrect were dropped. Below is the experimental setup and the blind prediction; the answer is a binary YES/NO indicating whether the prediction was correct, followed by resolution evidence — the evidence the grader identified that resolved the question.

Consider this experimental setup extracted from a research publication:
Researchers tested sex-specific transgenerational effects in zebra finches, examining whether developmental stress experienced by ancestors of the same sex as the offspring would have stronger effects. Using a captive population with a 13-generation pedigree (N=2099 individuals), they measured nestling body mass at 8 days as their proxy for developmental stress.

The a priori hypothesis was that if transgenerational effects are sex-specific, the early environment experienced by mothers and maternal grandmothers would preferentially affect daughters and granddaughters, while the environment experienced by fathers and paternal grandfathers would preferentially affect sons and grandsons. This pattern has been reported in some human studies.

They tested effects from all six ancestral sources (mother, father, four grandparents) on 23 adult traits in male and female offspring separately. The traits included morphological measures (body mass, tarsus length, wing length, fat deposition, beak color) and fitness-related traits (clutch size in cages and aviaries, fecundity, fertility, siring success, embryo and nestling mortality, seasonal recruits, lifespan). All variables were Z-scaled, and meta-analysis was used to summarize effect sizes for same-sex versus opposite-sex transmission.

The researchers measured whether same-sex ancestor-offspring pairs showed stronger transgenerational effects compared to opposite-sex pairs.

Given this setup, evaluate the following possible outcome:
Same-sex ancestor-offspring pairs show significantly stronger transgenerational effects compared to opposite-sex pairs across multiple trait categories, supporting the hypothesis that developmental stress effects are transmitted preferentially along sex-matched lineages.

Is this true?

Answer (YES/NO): NO